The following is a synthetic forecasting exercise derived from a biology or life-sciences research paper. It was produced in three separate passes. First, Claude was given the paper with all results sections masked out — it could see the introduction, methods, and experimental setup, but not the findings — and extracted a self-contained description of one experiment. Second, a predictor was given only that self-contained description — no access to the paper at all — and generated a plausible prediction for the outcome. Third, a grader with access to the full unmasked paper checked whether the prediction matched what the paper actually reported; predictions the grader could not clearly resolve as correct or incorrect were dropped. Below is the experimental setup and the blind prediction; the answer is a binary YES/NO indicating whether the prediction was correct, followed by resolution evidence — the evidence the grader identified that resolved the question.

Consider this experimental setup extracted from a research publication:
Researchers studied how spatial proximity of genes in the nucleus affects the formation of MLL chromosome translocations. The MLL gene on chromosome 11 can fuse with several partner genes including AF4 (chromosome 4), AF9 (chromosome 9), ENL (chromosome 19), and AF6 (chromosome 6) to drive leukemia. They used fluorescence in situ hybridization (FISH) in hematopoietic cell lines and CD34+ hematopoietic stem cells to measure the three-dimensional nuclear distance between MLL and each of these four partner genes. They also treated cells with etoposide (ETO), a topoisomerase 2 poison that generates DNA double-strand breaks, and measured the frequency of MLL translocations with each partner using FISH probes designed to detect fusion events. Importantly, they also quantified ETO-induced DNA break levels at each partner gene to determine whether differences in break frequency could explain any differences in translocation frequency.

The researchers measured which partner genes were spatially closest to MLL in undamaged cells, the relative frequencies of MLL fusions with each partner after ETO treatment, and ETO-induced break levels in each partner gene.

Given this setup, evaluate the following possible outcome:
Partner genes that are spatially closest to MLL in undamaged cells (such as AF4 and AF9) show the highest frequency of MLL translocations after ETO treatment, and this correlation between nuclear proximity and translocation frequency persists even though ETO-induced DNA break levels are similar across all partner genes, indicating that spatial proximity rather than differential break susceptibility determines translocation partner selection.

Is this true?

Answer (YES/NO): NO